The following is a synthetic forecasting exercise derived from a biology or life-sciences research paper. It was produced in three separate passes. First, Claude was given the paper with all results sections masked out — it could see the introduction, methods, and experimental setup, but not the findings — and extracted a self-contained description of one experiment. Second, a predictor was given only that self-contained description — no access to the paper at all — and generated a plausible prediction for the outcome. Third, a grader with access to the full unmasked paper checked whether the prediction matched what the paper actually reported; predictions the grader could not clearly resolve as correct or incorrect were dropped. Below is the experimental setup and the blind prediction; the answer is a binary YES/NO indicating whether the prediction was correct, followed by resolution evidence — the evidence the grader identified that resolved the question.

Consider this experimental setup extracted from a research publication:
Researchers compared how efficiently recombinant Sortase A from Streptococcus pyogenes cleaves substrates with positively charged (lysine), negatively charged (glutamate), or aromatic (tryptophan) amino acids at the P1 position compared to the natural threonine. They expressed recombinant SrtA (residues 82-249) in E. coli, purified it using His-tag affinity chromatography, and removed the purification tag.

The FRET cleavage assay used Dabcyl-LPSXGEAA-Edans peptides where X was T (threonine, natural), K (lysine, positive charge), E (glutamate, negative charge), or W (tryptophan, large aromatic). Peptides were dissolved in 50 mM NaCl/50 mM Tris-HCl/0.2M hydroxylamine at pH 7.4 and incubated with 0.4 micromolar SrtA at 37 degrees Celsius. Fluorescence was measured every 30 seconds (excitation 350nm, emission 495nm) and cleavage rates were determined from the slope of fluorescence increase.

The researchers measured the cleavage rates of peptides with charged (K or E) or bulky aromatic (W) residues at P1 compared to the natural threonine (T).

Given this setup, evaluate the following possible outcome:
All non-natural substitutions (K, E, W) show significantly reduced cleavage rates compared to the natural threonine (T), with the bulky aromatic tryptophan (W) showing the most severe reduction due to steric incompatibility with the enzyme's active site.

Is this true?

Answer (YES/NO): NO